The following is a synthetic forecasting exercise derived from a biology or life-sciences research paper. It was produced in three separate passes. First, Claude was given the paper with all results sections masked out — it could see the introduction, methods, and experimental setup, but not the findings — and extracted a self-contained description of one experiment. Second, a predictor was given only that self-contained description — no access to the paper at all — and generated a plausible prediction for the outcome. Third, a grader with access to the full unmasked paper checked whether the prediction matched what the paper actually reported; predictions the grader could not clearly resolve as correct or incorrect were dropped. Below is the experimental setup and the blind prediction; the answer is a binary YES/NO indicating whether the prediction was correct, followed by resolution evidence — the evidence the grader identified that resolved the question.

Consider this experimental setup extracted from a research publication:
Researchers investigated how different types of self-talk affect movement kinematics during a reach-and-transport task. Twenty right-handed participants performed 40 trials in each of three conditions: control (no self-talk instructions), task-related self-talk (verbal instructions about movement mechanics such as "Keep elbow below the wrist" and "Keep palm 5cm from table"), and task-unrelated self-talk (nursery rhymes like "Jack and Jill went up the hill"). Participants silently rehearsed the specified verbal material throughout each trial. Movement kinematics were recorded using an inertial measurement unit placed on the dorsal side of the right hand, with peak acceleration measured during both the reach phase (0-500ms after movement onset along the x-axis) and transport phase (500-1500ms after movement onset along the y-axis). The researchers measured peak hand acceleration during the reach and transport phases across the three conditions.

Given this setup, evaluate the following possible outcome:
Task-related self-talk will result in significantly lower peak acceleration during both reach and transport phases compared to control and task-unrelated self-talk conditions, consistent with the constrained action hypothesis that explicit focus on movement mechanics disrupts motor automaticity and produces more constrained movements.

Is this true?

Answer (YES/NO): YES